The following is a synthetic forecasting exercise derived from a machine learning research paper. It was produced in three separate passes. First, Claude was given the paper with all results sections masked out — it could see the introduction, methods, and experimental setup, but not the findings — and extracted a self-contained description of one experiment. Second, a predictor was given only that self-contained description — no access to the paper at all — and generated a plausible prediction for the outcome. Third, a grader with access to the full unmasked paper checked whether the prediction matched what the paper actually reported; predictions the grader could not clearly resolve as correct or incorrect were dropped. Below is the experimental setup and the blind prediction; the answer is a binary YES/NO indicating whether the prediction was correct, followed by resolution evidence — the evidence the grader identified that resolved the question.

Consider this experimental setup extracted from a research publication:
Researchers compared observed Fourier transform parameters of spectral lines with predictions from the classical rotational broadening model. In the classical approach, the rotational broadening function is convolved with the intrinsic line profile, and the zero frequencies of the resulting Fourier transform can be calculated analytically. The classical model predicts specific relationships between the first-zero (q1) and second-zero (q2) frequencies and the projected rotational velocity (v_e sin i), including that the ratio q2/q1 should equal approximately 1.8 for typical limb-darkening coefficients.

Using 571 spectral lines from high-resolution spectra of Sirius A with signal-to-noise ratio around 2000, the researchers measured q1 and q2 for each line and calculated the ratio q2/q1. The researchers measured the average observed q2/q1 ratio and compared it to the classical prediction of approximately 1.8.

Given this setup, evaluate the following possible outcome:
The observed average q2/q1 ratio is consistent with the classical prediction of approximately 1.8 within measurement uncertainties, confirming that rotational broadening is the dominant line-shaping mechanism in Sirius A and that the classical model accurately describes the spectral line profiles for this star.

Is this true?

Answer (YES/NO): NO